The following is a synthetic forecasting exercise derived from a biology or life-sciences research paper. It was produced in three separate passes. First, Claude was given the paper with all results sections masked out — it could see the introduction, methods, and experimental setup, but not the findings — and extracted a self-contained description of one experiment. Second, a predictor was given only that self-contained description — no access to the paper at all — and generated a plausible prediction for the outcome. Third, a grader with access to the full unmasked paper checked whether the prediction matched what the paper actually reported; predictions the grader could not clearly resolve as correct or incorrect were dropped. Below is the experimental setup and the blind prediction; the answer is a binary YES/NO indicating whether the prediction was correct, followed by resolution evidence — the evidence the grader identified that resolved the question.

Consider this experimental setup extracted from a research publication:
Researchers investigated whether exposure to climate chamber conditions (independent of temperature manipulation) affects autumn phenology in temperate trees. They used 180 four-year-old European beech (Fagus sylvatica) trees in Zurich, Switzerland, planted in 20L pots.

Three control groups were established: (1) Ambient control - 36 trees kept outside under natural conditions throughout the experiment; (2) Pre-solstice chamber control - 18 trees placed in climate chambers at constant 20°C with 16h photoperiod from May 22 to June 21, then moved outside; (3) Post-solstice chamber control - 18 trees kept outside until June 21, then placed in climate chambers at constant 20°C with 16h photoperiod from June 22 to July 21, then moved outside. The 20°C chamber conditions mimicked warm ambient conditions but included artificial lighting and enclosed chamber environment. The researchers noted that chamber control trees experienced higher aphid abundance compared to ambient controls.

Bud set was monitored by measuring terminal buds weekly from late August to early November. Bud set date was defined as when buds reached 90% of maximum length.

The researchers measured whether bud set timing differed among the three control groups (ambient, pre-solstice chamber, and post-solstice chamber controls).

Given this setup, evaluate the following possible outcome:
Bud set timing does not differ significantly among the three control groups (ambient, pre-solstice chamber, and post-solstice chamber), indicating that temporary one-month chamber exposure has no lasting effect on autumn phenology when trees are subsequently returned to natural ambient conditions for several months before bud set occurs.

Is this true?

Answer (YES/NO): YES